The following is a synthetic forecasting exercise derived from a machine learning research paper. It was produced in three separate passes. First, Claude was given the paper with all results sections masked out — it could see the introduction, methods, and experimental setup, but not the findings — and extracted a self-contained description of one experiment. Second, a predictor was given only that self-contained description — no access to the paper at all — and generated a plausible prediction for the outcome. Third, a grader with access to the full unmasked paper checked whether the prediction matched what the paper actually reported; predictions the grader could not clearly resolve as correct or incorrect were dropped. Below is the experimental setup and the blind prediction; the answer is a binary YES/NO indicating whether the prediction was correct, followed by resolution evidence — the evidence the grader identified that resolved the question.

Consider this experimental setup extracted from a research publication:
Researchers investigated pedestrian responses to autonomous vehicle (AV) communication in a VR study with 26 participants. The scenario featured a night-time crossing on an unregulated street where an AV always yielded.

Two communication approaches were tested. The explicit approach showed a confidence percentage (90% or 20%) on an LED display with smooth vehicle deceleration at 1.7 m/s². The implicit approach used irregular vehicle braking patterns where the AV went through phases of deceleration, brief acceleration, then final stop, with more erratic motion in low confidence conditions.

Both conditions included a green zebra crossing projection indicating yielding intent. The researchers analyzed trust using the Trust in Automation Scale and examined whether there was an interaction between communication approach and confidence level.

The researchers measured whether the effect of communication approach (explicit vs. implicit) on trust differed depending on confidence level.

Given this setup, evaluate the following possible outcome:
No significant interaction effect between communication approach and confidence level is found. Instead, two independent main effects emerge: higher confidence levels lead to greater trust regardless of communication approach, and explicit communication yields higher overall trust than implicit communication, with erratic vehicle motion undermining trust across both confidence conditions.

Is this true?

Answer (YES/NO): YES